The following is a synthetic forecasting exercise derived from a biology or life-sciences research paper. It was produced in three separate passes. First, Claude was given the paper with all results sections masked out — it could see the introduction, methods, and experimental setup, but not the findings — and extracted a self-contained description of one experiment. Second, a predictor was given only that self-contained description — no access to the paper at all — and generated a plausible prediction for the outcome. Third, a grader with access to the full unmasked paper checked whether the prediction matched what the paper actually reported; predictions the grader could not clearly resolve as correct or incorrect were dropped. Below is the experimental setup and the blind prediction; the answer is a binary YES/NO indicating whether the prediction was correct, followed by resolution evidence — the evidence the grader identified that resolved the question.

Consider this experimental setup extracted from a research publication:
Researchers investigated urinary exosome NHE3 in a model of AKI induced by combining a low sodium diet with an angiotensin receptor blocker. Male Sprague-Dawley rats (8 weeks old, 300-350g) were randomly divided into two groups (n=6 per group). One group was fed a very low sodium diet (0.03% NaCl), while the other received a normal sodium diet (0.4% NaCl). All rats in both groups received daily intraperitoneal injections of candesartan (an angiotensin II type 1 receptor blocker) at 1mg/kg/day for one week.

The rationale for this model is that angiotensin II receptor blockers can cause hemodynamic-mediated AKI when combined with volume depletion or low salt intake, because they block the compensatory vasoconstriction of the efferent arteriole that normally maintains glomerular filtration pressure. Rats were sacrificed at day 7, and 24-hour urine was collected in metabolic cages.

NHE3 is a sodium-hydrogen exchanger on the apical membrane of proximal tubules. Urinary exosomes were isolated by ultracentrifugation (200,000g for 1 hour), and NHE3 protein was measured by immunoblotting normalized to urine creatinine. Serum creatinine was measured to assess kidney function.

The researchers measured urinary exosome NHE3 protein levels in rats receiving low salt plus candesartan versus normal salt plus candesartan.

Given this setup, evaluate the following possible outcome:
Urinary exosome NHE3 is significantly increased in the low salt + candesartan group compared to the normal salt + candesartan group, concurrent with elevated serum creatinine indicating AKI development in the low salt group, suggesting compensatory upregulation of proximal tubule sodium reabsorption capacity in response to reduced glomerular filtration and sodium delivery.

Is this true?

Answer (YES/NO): NO